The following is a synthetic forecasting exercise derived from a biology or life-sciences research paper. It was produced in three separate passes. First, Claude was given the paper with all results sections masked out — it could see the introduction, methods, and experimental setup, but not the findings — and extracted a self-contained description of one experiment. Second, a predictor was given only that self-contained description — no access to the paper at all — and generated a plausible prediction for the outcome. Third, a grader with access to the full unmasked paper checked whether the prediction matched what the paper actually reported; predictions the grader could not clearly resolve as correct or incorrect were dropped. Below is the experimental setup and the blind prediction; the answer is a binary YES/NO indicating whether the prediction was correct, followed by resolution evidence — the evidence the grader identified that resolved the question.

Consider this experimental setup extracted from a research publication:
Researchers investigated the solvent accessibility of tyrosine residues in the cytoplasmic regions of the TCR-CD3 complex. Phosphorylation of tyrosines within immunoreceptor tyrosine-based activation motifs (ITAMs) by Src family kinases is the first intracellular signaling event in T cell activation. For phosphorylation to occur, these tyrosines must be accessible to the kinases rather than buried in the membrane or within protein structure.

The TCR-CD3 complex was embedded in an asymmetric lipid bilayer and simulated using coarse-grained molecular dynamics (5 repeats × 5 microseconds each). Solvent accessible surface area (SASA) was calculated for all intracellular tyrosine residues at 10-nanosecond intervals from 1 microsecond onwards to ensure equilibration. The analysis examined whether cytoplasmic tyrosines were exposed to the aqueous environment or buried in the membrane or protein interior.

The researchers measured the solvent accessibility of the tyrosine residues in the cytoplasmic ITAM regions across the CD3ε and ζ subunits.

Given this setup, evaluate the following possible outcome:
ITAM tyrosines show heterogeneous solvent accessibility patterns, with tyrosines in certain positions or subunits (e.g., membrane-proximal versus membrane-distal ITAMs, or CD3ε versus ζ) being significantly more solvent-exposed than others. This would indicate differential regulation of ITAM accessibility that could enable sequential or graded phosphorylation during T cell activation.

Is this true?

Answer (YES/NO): YES